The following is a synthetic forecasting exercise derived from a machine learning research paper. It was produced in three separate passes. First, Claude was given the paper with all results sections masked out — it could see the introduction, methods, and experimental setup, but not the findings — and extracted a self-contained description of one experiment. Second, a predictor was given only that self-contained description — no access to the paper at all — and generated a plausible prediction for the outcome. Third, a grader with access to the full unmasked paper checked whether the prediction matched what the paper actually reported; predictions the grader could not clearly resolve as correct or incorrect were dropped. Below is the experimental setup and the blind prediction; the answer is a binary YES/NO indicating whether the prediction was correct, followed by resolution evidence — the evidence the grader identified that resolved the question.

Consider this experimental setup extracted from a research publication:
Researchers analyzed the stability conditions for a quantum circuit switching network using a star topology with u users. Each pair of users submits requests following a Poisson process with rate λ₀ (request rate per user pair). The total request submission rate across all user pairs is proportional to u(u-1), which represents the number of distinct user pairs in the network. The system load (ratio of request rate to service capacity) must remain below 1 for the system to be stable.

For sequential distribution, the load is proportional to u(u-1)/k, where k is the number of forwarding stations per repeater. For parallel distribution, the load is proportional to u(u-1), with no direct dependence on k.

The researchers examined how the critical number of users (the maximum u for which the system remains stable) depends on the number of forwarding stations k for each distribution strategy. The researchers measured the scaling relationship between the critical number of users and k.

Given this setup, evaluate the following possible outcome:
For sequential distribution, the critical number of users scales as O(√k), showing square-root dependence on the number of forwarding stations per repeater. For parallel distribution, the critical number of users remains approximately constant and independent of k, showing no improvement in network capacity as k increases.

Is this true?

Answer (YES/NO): YES